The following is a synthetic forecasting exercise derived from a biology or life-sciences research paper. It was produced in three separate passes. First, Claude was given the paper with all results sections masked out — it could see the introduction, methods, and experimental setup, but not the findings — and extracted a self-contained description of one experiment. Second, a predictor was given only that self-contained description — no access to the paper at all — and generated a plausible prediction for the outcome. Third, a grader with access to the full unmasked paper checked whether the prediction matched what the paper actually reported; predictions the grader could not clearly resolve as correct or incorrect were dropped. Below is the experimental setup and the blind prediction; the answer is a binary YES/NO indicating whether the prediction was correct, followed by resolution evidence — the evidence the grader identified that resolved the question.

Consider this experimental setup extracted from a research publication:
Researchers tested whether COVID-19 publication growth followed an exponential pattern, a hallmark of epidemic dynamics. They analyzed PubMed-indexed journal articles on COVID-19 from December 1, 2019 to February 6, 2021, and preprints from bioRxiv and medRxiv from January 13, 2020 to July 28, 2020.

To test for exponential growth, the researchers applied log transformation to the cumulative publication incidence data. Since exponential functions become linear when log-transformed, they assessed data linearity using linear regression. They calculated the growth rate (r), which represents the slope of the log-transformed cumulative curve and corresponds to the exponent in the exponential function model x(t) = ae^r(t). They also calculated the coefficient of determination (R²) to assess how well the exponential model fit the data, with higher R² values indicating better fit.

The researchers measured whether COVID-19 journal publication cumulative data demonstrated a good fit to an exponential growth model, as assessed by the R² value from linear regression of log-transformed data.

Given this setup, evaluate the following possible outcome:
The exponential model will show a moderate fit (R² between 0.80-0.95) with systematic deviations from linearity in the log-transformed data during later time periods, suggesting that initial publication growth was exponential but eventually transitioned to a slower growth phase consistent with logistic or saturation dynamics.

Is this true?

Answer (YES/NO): NO